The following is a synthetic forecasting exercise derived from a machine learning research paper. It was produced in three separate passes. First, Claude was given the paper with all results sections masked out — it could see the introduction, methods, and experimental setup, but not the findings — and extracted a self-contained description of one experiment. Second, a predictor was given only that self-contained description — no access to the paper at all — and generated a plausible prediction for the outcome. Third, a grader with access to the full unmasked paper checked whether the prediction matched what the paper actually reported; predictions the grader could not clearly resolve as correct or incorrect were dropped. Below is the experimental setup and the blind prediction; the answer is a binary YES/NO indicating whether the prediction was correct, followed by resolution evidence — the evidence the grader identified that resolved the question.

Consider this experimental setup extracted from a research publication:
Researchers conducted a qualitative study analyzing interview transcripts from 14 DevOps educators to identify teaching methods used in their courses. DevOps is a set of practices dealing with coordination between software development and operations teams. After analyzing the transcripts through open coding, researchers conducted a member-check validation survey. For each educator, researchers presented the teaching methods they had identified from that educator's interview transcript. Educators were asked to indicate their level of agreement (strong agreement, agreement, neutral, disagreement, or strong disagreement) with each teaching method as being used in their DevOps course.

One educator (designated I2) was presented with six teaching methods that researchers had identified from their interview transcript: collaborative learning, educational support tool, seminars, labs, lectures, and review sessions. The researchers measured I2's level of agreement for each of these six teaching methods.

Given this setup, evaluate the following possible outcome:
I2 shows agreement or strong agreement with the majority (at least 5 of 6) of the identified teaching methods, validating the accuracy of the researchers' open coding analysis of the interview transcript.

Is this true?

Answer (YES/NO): NO